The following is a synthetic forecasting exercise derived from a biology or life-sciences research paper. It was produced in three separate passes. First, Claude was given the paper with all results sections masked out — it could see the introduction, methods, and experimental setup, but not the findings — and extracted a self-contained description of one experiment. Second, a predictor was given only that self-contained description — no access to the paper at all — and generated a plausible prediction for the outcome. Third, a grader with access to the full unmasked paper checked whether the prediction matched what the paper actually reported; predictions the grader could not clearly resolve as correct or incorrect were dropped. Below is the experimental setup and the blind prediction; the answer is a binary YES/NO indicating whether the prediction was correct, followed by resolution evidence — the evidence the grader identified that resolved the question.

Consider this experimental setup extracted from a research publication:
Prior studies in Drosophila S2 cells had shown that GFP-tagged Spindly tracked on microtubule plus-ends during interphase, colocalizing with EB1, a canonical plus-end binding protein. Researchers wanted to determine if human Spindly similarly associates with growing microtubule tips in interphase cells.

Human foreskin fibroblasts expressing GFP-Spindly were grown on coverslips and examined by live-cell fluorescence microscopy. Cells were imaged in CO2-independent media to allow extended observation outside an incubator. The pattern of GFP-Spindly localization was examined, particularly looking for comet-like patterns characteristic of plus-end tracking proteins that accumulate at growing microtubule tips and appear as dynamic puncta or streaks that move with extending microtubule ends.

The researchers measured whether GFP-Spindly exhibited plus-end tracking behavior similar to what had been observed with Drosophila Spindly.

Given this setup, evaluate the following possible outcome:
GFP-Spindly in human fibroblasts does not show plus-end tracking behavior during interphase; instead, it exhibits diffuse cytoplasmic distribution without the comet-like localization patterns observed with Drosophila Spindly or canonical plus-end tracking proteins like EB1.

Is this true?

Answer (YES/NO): NO